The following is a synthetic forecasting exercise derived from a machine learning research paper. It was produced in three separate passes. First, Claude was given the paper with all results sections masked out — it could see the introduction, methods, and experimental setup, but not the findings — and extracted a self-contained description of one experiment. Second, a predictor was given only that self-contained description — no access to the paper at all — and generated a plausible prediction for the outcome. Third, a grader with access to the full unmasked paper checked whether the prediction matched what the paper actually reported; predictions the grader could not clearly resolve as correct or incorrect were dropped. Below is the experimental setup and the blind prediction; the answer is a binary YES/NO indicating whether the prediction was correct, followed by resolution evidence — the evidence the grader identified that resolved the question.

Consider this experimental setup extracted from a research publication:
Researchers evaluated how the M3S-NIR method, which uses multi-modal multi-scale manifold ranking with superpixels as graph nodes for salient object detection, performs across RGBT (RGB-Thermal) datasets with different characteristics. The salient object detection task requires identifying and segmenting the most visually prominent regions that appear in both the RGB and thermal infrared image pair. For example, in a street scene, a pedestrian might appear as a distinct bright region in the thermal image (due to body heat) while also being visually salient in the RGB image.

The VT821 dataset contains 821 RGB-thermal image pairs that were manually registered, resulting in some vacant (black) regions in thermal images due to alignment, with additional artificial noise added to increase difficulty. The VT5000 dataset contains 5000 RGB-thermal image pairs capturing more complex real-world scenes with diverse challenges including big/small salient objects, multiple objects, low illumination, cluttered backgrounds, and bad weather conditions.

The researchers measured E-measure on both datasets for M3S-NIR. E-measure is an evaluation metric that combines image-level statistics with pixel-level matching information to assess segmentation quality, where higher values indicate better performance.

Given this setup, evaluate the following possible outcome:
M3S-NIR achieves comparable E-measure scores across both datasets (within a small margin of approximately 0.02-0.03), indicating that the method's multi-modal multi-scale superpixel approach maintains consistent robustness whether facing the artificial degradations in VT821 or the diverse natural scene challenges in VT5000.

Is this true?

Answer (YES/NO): NO